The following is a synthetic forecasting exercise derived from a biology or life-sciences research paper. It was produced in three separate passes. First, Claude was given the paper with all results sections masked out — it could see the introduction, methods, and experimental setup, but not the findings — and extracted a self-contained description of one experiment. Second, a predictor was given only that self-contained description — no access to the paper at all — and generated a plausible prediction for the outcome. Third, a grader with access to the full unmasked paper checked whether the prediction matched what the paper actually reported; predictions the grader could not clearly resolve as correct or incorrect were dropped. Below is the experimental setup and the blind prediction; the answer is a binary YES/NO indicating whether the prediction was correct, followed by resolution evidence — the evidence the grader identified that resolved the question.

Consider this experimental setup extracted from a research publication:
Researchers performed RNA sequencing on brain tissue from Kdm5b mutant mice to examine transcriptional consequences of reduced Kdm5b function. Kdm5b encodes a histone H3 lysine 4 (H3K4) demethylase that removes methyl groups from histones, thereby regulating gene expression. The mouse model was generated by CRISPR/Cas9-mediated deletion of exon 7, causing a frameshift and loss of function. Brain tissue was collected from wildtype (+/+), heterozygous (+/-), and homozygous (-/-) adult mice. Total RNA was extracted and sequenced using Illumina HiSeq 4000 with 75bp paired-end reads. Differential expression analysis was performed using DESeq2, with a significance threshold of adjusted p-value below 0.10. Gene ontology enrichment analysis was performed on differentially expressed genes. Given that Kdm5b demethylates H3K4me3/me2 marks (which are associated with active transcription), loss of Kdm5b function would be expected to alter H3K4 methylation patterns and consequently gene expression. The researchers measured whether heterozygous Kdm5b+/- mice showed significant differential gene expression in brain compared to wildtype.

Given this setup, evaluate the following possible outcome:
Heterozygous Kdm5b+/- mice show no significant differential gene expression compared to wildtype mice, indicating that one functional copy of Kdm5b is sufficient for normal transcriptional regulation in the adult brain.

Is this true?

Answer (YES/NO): NO